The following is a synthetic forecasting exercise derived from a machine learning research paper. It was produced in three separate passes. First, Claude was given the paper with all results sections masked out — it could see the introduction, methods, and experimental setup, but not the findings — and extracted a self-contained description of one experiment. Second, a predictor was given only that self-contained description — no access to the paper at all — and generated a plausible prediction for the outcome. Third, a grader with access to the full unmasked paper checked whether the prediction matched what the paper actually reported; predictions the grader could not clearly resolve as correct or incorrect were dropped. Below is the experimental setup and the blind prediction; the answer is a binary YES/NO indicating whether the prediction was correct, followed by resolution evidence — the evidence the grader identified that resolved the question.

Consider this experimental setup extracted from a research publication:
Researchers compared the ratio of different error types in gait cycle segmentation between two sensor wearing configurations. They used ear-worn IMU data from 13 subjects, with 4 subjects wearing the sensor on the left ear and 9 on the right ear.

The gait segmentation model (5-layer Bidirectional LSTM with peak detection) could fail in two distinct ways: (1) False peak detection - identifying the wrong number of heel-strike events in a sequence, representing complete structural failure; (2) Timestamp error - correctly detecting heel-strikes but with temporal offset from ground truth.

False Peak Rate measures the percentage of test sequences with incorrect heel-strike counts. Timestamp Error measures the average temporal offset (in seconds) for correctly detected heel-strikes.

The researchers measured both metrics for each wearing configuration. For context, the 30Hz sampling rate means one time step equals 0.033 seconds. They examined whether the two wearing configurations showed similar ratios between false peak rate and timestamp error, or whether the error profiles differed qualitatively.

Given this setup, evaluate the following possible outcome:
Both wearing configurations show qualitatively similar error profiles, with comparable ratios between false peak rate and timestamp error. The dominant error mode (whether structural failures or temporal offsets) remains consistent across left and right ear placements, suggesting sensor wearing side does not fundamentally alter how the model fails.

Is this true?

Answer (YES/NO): NO